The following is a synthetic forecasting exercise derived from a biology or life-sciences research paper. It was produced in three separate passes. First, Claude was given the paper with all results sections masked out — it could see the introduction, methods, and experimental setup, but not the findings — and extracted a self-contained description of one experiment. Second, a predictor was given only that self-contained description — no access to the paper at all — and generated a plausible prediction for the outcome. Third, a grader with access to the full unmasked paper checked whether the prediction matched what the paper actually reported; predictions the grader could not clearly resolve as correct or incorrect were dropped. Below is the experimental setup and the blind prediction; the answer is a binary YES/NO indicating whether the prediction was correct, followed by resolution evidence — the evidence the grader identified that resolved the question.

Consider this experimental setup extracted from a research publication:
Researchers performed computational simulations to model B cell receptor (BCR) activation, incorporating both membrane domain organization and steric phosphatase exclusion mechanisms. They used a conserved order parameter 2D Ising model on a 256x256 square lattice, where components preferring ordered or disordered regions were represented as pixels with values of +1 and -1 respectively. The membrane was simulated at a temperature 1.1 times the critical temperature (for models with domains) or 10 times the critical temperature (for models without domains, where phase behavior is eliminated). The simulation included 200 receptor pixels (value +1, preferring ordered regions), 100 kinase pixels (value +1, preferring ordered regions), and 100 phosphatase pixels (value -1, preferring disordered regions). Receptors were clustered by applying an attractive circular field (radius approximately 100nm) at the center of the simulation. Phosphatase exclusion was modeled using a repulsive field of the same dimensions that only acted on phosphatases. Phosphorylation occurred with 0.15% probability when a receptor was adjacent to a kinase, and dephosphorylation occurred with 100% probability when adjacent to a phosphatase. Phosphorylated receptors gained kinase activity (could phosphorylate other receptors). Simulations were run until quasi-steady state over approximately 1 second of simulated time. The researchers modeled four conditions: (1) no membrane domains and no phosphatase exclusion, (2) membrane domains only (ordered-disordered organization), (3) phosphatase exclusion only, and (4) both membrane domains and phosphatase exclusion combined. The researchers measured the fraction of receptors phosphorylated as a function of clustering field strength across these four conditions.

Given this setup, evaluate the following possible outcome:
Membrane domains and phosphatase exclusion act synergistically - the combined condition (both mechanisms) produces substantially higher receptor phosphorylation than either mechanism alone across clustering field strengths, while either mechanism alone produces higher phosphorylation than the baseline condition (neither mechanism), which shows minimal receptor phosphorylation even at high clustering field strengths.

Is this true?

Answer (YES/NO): YES